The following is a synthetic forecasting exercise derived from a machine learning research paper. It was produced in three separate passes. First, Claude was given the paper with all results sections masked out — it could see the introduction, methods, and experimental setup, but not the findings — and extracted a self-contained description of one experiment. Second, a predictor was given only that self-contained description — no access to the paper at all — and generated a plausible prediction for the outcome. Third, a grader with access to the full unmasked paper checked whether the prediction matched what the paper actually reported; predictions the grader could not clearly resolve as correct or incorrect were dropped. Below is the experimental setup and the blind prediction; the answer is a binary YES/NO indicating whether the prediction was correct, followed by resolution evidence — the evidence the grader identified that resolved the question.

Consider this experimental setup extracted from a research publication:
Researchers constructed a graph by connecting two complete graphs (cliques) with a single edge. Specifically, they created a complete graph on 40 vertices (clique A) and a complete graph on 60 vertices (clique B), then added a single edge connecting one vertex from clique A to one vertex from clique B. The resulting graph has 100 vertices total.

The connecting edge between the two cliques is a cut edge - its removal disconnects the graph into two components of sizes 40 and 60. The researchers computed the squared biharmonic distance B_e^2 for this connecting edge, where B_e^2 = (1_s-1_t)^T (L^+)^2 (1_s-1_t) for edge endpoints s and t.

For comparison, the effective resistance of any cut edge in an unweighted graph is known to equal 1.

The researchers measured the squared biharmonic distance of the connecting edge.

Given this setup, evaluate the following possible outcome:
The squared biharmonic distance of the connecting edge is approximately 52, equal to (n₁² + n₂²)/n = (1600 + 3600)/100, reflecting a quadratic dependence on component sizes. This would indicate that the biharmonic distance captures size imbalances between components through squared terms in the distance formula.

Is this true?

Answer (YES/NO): NO